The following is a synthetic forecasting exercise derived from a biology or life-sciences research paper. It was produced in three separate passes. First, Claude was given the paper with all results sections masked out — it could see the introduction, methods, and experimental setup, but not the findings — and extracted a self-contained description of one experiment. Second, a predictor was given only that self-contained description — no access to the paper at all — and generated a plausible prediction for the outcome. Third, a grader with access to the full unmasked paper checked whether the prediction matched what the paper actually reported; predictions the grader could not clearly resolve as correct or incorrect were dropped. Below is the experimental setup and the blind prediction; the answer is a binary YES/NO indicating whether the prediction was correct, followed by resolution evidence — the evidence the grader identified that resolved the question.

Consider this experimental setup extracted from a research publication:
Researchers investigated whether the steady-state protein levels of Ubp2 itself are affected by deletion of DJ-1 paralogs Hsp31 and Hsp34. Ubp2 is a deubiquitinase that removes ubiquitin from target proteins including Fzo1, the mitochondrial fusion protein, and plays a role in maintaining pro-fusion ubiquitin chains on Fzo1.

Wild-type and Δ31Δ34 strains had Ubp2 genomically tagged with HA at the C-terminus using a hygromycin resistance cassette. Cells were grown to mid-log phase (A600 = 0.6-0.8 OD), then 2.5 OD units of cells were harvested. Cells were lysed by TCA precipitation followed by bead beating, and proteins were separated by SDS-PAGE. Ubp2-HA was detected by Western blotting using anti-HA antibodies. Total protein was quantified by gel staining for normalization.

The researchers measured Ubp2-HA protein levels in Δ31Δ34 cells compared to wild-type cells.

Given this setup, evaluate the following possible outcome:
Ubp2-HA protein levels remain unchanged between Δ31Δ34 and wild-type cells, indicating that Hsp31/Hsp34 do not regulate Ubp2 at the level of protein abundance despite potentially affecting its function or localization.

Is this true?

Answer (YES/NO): NO